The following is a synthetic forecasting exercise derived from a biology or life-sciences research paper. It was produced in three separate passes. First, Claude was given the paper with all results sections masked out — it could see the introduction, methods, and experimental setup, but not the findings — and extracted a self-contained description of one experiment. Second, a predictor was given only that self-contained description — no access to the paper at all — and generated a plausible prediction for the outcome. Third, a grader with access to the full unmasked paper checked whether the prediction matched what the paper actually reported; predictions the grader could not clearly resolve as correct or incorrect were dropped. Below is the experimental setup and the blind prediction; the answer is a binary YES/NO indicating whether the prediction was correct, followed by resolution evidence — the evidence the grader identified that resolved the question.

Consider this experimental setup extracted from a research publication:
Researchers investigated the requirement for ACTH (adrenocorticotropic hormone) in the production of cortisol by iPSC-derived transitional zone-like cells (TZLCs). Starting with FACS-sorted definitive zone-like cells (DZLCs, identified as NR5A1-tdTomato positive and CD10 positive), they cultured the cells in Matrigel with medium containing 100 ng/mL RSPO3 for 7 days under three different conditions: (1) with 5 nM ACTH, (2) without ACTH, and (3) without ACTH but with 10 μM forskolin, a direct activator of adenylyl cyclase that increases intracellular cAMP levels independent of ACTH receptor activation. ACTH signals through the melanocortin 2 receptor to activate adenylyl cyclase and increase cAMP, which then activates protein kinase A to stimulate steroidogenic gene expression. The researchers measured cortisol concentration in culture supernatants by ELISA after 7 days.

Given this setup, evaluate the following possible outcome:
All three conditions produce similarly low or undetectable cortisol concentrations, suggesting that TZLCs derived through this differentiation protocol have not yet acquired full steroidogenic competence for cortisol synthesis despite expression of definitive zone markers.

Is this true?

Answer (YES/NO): NO